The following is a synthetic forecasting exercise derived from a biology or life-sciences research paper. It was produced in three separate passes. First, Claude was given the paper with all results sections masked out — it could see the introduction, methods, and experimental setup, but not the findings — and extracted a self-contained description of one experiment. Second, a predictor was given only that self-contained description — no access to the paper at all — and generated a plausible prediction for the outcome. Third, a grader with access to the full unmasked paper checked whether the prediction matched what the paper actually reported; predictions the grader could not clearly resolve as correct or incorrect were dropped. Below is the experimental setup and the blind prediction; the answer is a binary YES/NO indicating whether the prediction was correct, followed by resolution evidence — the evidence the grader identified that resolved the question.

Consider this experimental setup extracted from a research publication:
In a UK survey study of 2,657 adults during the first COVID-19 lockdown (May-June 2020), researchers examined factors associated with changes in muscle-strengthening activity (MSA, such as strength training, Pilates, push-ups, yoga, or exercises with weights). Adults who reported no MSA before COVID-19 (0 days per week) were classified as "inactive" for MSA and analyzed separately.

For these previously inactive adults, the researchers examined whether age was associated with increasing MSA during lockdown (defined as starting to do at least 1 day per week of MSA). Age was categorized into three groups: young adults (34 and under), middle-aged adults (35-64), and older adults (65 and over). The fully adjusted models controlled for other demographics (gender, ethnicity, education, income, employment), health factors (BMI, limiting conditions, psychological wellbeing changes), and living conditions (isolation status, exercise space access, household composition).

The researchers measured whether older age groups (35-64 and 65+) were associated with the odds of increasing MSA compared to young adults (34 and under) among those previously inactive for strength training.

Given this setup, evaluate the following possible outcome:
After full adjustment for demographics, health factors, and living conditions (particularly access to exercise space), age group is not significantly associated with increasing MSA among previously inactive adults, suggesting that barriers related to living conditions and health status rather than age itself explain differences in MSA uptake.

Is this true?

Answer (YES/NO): NO